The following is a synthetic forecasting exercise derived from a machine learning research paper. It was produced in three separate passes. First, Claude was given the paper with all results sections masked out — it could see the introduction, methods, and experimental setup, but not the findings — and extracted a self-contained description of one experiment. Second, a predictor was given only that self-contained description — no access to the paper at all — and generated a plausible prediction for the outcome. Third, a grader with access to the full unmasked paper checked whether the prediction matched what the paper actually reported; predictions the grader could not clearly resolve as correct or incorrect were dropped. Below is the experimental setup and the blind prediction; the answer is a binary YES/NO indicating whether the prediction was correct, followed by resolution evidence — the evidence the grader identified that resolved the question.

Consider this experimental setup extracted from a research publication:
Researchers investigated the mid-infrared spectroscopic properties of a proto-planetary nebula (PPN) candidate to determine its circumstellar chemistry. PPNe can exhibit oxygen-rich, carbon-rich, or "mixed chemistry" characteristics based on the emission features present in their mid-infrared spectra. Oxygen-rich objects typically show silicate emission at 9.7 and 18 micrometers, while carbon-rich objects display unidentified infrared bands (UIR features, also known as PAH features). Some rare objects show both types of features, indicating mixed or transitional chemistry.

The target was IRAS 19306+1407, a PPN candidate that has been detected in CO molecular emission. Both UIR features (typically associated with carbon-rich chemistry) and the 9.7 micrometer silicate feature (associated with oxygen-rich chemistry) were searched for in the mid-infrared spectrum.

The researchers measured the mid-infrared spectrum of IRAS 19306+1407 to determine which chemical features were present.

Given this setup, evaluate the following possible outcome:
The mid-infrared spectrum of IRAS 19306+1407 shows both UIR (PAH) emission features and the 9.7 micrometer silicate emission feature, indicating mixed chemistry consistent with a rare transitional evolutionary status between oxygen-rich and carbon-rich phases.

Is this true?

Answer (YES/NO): YES